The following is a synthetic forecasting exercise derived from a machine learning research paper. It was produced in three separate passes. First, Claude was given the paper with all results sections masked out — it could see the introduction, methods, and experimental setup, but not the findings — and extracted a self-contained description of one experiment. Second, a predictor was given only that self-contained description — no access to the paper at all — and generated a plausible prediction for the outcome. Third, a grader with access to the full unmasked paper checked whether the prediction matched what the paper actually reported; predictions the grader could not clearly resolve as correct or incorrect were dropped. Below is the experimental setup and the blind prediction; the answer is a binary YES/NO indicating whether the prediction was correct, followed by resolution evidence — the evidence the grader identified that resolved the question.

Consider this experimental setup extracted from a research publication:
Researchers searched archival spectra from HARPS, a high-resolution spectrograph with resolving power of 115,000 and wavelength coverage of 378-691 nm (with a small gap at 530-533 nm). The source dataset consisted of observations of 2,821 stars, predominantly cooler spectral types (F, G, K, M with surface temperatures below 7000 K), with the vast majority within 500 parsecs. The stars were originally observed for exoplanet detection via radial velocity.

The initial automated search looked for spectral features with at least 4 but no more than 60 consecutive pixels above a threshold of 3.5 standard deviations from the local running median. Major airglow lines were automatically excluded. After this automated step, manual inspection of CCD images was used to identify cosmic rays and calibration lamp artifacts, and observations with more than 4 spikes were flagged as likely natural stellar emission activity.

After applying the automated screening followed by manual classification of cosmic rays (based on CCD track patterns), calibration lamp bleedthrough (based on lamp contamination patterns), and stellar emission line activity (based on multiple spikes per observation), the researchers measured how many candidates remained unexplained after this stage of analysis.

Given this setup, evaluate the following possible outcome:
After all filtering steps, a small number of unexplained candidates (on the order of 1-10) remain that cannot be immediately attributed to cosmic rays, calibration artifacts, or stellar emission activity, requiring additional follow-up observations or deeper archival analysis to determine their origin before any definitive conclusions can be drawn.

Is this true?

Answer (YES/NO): NO